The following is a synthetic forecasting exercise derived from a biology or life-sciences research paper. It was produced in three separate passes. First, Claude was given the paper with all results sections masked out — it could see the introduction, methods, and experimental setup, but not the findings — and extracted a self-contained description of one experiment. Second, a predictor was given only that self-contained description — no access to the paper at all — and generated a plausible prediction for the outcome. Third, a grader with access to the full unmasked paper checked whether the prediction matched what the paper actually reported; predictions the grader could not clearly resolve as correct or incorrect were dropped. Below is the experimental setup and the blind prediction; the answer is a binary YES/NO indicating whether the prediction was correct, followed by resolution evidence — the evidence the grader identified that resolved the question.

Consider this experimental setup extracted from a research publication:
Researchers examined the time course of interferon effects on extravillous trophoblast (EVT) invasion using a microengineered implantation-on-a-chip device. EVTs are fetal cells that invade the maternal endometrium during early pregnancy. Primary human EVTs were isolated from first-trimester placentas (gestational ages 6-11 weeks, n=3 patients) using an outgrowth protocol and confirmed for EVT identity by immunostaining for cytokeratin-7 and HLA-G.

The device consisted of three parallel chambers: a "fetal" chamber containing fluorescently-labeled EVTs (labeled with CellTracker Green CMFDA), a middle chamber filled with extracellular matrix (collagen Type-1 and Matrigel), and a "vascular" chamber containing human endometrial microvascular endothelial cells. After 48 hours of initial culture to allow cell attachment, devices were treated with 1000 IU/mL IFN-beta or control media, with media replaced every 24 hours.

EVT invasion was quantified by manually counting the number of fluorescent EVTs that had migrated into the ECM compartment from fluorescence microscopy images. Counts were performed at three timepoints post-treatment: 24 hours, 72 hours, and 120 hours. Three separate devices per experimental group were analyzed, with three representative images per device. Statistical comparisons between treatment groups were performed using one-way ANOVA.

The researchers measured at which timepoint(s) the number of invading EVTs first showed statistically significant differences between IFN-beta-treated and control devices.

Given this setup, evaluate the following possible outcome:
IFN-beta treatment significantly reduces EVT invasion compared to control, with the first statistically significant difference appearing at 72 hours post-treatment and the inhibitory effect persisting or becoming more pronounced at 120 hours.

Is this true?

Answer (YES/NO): NO